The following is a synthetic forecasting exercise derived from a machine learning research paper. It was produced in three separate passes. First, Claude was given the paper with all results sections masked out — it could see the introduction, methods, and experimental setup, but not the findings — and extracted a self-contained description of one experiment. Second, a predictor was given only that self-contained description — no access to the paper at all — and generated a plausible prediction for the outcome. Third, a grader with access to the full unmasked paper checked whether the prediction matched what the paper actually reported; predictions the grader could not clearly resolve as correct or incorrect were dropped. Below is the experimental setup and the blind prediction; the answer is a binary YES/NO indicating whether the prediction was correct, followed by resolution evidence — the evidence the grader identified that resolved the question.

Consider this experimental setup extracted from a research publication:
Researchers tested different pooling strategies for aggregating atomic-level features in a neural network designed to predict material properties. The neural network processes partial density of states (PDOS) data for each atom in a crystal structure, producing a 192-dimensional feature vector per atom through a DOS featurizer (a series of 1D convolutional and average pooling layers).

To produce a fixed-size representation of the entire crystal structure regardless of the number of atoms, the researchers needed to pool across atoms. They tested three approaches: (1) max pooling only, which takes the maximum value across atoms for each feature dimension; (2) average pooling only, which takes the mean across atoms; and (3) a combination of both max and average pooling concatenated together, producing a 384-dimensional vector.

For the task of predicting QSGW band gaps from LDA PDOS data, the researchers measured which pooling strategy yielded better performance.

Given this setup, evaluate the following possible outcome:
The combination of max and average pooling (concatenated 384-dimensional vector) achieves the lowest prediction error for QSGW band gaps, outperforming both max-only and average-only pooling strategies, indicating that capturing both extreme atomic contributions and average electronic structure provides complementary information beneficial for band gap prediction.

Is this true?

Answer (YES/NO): YES